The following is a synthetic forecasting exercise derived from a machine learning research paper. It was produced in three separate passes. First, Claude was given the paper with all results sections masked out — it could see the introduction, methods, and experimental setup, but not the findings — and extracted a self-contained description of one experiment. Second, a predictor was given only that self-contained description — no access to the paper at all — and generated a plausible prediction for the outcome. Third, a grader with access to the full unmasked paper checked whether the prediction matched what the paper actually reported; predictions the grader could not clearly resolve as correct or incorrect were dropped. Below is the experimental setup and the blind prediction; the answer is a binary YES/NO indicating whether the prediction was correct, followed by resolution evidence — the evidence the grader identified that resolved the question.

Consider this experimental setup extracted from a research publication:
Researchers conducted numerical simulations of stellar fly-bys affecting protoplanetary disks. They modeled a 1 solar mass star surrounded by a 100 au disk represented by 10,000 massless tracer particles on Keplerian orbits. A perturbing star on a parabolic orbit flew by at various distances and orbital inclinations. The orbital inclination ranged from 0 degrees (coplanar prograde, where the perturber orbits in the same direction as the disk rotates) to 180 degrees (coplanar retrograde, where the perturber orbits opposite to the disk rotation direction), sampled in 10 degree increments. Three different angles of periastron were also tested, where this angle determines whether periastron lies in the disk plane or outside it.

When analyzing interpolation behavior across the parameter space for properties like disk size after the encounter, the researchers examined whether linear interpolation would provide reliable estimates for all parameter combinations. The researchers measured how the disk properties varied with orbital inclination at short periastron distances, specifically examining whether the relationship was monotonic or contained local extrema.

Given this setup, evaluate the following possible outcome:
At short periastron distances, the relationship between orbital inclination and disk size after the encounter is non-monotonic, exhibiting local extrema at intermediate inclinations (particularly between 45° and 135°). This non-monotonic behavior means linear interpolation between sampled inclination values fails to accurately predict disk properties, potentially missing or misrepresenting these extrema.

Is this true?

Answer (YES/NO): NO